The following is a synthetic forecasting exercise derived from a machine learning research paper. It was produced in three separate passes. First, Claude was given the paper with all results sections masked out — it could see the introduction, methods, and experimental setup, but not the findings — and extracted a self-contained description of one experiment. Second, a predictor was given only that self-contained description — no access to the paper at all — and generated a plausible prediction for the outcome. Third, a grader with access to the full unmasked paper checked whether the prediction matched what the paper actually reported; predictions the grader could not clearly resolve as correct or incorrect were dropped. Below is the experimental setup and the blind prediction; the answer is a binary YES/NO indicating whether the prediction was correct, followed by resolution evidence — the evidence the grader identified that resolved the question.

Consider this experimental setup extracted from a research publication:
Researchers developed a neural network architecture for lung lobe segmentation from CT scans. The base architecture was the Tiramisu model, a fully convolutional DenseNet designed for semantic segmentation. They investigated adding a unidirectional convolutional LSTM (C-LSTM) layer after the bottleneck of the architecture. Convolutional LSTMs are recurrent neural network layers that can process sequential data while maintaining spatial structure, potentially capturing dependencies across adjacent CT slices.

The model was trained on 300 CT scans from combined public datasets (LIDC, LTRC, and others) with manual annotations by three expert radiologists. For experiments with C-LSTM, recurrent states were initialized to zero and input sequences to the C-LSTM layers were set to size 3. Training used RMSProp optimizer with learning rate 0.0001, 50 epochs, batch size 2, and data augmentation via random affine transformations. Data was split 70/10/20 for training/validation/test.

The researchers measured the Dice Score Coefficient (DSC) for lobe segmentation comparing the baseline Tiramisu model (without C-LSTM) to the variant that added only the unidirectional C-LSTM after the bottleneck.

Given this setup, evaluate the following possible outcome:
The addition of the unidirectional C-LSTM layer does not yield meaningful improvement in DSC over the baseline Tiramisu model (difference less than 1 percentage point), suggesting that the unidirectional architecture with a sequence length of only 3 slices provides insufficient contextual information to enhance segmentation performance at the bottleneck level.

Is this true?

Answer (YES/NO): NO